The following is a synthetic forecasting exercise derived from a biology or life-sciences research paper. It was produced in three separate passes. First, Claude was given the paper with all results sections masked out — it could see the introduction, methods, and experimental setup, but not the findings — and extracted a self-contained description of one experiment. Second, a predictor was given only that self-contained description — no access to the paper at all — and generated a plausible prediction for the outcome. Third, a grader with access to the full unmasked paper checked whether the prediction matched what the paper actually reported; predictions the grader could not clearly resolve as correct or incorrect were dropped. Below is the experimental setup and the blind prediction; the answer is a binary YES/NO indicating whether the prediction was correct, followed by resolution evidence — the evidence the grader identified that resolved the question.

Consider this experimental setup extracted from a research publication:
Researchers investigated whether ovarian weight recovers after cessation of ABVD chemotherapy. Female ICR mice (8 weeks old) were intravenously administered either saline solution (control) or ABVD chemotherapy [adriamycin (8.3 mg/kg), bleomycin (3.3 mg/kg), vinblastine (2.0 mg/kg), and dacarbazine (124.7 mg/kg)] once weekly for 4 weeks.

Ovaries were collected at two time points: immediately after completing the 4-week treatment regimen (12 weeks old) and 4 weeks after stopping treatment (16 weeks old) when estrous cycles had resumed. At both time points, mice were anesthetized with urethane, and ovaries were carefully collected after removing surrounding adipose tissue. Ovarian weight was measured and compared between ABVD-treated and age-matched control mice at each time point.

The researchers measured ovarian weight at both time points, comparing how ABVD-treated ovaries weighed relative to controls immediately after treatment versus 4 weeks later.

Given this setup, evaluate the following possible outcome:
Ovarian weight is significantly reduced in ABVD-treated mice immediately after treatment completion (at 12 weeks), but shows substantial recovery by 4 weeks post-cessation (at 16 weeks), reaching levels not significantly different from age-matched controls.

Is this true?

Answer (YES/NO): YES